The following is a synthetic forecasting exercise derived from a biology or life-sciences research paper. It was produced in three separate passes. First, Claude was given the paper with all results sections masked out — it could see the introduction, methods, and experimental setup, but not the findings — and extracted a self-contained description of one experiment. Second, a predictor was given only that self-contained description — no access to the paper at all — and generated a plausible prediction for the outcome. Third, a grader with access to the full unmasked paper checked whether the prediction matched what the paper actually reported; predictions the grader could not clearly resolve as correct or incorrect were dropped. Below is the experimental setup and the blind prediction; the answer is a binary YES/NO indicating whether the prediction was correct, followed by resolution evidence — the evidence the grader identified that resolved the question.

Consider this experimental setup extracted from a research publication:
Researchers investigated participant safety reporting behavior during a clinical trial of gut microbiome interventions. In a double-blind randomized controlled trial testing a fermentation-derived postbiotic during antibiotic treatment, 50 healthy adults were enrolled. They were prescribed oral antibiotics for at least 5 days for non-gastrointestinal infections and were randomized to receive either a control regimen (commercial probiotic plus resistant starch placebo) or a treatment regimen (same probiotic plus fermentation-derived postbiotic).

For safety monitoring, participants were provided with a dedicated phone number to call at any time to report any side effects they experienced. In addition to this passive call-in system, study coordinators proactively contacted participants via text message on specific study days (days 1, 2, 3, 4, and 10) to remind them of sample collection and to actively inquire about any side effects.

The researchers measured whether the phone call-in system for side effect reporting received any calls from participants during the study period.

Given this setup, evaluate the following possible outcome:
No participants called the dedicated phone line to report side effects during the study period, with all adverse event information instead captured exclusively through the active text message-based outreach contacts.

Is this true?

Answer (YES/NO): YES